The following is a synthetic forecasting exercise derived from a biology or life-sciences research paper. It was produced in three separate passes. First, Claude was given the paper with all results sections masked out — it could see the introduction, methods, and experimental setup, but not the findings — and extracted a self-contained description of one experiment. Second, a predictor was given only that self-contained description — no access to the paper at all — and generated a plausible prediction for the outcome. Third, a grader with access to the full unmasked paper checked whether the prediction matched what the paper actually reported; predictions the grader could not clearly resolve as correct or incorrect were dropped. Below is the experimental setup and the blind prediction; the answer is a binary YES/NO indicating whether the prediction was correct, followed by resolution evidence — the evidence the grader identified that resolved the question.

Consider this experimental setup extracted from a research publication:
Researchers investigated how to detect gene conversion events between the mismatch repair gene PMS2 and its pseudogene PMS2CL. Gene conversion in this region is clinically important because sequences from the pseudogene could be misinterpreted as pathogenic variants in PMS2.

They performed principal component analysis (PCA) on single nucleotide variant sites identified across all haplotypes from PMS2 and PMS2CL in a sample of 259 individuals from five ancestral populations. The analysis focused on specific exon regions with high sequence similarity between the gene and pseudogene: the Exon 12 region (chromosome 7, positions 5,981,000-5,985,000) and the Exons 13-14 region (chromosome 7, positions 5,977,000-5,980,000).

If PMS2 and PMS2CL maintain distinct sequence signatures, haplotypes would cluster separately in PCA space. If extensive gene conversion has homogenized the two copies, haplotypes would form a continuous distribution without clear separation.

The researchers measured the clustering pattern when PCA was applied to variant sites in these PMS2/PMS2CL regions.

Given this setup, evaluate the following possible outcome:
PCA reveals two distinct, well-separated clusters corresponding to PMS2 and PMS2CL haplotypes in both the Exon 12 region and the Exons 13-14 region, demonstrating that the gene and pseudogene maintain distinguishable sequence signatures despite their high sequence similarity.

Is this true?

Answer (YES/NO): YES